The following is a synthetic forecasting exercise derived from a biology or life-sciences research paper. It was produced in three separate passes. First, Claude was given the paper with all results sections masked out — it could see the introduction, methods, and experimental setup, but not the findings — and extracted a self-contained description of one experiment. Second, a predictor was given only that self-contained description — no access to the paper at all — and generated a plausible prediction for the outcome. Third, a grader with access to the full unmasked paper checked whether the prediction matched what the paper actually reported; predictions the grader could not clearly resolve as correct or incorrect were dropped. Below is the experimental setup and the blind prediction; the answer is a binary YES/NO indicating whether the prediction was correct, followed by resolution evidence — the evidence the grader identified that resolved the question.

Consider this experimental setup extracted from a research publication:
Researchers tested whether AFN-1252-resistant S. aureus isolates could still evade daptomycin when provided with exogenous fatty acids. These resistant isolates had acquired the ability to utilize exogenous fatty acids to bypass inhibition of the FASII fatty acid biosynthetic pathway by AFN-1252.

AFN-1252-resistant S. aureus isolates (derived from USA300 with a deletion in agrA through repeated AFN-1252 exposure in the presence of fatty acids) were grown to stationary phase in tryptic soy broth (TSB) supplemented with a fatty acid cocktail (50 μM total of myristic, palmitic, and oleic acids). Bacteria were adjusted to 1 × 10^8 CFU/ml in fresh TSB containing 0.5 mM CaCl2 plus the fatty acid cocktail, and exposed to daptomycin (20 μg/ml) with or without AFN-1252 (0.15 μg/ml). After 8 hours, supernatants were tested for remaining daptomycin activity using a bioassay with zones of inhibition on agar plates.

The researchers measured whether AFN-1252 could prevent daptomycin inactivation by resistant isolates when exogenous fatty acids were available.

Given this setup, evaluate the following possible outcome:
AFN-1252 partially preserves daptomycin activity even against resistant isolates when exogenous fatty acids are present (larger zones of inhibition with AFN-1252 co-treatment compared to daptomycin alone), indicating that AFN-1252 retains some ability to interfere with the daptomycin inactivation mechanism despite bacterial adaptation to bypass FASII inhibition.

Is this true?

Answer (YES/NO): NO